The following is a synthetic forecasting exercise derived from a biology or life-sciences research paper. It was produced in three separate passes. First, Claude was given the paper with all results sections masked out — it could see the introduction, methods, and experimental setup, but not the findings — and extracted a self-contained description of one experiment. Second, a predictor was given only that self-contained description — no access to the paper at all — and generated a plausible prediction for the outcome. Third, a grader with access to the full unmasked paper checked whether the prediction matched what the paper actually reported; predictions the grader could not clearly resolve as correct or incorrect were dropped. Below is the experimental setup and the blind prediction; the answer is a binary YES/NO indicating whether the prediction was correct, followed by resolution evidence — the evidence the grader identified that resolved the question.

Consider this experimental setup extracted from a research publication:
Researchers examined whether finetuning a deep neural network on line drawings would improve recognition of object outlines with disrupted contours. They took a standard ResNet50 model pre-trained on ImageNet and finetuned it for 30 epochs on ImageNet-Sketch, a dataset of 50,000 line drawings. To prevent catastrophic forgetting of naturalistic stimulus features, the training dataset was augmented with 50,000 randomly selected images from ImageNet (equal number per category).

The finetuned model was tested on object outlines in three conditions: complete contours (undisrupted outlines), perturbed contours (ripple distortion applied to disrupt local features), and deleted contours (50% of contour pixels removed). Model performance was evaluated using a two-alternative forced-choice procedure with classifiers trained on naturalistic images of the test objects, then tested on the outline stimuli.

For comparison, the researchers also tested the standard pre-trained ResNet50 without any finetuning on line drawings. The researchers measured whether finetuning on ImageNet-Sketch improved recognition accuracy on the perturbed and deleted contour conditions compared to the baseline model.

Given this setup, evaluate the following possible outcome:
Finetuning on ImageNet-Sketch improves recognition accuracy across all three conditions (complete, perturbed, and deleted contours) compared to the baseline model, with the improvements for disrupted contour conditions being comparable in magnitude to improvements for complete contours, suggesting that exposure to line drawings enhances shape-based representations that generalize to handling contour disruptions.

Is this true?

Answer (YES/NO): NO